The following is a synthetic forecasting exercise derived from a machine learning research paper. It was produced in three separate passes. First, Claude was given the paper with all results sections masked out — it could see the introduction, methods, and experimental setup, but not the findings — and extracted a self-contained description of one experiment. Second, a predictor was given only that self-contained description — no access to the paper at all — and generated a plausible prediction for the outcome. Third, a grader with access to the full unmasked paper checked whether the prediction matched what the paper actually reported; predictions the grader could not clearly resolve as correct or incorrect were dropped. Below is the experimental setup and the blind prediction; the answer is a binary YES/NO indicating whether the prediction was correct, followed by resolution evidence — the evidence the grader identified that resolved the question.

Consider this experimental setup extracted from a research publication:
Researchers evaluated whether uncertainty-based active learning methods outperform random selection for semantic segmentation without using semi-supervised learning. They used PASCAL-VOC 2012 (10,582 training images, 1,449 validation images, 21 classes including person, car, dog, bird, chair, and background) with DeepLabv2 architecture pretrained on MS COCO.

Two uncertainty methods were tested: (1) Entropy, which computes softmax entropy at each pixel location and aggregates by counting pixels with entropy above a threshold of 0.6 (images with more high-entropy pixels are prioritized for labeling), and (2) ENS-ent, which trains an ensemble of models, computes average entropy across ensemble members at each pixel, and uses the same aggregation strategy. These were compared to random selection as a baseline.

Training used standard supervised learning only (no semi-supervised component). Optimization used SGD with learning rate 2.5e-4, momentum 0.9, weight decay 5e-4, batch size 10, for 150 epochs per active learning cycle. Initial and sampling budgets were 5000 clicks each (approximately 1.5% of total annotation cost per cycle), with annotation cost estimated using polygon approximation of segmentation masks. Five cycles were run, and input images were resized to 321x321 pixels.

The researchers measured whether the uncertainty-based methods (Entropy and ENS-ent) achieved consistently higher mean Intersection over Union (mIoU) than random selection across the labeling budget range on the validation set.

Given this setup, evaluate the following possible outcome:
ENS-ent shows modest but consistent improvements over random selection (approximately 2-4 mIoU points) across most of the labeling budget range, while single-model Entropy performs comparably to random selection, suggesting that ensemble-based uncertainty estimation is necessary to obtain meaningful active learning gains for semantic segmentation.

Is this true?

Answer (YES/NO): NO